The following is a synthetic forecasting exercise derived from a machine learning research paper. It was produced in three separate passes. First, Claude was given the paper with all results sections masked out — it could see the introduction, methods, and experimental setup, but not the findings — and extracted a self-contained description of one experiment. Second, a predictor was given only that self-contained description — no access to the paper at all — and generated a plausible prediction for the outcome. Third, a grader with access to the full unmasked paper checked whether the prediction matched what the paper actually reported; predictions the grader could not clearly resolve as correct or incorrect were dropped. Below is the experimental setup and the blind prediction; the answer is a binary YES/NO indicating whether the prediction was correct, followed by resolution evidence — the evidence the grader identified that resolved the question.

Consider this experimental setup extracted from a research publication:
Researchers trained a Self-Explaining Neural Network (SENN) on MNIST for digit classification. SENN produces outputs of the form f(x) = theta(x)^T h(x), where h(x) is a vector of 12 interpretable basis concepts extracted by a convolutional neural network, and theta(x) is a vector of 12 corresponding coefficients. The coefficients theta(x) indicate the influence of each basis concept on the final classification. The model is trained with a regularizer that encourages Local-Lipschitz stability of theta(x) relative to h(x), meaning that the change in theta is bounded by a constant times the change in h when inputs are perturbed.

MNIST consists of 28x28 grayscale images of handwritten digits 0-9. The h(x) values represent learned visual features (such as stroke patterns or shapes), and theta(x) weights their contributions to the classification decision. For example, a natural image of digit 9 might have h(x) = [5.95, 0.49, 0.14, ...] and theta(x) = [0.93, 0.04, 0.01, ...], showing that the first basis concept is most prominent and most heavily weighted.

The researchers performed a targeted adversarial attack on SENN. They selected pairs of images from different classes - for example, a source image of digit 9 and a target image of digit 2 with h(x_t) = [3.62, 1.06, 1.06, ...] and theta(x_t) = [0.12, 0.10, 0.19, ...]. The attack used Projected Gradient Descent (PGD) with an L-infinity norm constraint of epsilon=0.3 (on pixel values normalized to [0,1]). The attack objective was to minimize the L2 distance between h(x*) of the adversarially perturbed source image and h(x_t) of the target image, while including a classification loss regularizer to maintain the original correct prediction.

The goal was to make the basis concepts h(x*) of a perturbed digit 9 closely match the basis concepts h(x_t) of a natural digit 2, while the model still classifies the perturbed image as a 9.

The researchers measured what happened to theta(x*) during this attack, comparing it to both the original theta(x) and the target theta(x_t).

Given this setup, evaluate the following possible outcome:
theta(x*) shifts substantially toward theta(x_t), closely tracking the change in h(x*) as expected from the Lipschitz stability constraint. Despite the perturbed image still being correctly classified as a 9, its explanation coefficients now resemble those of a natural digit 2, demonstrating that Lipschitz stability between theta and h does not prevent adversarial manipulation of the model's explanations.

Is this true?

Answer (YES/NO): NO